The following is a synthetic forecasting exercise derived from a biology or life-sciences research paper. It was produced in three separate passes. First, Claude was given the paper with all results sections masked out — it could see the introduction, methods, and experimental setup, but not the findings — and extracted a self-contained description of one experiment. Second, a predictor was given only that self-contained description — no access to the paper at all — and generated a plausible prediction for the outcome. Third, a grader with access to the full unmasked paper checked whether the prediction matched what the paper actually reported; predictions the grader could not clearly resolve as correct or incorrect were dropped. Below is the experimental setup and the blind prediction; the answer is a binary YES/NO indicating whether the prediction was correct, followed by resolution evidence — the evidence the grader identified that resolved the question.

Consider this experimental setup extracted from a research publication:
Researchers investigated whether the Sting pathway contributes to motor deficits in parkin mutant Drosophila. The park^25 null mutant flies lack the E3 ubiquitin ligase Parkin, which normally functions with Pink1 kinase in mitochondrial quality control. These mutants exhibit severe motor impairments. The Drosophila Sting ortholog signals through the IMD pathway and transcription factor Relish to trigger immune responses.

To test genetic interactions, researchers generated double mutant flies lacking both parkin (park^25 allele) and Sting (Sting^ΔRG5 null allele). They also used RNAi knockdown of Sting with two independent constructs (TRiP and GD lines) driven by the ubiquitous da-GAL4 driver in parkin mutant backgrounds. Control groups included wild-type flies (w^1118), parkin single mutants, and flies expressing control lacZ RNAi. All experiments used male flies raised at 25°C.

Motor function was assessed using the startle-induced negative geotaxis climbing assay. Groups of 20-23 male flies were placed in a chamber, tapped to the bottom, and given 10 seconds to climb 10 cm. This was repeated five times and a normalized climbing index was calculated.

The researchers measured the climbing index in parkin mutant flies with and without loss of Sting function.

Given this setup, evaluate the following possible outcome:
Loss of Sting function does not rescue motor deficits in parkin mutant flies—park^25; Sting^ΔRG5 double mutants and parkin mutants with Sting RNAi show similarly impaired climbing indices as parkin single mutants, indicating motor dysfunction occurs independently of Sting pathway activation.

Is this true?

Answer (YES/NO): YES